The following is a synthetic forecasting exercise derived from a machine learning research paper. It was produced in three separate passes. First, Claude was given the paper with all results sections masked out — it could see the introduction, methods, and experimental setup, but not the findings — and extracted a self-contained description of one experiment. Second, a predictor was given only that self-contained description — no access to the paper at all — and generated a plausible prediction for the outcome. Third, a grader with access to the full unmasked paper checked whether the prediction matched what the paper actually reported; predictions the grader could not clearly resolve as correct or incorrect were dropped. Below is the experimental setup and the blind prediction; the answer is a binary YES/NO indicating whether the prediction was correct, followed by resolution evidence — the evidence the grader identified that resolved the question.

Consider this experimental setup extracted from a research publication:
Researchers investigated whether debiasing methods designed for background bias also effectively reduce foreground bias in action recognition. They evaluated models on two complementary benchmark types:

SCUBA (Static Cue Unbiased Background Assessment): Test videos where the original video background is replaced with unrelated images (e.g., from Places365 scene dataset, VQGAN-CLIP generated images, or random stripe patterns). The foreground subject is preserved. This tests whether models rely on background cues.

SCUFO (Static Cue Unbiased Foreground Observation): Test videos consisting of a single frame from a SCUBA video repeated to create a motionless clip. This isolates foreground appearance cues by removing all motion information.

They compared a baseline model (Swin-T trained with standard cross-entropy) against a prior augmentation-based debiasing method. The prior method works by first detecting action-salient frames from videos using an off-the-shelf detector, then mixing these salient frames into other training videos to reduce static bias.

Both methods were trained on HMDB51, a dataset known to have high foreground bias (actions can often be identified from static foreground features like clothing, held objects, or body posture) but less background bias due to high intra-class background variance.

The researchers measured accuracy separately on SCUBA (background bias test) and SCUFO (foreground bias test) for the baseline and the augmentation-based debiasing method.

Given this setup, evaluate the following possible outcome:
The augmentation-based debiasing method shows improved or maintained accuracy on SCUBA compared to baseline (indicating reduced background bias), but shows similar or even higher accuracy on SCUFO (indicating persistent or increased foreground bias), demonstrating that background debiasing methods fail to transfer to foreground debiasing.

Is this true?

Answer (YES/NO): YES